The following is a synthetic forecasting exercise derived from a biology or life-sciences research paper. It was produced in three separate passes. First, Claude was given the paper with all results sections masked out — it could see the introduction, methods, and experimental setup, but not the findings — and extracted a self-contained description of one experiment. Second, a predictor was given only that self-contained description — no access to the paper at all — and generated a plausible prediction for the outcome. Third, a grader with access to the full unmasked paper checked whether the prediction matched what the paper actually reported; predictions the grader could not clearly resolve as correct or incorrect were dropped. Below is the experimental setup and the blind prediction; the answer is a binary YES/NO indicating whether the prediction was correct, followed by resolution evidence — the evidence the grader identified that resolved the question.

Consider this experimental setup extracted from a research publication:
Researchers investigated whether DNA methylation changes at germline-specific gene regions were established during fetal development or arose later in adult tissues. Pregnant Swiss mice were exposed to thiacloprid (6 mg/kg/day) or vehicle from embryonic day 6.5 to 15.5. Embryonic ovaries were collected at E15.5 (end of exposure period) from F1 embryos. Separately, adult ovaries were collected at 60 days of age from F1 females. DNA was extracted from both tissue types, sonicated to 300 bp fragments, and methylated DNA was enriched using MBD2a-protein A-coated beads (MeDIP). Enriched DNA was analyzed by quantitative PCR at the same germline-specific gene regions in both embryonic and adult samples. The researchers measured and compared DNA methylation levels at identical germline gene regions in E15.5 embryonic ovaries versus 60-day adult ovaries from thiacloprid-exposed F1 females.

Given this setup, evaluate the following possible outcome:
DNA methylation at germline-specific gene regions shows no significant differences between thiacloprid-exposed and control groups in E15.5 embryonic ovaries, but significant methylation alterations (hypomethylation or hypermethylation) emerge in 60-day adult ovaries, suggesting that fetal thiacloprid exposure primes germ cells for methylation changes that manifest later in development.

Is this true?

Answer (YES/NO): NO